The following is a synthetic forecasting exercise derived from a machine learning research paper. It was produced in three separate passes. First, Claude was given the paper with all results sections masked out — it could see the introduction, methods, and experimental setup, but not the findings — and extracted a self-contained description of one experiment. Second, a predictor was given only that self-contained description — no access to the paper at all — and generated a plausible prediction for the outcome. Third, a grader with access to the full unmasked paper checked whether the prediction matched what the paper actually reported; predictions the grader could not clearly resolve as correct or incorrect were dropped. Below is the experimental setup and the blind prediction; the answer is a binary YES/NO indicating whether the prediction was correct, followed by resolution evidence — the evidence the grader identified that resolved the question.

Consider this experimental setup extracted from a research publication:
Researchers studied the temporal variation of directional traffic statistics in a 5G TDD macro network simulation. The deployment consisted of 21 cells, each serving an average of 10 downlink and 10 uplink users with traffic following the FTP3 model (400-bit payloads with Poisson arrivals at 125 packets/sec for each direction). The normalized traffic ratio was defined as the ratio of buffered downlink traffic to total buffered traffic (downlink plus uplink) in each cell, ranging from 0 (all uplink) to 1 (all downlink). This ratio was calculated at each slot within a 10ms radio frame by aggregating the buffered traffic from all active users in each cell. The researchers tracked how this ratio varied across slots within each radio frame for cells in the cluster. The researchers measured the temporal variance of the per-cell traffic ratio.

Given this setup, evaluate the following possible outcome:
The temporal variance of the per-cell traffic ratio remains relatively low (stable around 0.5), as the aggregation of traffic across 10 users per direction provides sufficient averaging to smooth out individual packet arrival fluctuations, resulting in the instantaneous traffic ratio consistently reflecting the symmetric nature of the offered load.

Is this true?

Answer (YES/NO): YES